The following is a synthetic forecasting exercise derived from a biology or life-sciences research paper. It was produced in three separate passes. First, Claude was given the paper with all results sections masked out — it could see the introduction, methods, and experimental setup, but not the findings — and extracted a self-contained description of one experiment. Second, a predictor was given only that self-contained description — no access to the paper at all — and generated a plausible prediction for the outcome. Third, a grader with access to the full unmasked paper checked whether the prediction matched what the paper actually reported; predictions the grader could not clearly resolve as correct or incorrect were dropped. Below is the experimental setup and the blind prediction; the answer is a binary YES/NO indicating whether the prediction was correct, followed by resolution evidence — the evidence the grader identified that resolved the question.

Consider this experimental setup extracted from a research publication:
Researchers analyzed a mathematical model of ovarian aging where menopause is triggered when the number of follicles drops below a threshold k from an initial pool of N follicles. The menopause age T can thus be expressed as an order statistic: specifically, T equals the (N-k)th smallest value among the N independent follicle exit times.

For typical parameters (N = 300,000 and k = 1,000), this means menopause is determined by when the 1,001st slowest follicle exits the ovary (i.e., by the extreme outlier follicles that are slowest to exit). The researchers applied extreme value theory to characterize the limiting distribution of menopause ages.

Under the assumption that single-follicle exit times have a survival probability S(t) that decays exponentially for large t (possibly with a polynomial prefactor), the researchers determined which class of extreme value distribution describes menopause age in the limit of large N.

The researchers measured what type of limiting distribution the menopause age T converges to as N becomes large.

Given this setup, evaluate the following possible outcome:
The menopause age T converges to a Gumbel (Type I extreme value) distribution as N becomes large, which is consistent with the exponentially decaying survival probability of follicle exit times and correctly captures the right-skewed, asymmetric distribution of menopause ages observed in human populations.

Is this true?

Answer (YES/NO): NO